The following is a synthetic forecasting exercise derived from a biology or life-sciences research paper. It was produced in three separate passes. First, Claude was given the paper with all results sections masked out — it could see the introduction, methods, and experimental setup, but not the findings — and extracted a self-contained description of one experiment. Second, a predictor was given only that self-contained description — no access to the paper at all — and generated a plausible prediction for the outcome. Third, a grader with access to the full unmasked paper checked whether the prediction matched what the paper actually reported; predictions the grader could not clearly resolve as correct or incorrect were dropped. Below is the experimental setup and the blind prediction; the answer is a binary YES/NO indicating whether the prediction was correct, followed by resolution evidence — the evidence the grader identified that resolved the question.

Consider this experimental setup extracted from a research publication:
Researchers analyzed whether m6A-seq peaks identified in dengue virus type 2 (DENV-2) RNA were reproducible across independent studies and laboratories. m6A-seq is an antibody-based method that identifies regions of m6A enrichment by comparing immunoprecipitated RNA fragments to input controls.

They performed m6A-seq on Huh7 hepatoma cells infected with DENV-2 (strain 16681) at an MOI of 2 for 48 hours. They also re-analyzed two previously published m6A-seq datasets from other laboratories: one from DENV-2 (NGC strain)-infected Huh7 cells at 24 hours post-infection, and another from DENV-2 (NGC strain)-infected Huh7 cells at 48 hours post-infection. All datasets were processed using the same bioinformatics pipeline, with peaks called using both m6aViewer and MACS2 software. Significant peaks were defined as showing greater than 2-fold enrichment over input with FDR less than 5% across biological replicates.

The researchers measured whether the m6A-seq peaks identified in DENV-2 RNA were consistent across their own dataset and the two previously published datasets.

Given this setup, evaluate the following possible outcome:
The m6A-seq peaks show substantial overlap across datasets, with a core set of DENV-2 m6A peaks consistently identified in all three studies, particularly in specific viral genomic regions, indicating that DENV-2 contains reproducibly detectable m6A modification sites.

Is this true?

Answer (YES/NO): NO